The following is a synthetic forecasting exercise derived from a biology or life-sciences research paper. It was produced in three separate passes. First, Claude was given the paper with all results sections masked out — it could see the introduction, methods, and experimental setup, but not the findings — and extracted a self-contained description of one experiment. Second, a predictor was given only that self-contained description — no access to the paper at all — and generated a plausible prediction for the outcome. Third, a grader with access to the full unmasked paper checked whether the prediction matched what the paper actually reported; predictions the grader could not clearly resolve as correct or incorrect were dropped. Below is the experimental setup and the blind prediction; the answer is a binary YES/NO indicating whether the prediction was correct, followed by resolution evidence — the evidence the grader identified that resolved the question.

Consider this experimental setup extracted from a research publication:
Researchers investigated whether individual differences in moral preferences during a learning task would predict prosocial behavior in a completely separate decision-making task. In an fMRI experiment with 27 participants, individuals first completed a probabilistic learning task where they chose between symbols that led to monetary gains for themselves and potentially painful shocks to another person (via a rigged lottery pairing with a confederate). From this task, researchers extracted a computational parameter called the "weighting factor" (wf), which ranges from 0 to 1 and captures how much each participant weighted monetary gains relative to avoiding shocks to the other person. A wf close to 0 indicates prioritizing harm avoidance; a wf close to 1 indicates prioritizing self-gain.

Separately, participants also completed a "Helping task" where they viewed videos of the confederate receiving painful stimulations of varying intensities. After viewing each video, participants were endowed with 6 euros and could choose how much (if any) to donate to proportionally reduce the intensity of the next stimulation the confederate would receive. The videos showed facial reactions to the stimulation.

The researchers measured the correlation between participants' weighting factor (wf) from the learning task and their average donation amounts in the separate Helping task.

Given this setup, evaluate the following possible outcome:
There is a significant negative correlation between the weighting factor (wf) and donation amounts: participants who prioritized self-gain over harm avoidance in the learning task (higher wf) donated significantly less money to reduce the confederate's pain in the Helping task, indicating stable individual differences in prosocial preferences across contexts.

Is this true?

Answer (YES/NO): YES